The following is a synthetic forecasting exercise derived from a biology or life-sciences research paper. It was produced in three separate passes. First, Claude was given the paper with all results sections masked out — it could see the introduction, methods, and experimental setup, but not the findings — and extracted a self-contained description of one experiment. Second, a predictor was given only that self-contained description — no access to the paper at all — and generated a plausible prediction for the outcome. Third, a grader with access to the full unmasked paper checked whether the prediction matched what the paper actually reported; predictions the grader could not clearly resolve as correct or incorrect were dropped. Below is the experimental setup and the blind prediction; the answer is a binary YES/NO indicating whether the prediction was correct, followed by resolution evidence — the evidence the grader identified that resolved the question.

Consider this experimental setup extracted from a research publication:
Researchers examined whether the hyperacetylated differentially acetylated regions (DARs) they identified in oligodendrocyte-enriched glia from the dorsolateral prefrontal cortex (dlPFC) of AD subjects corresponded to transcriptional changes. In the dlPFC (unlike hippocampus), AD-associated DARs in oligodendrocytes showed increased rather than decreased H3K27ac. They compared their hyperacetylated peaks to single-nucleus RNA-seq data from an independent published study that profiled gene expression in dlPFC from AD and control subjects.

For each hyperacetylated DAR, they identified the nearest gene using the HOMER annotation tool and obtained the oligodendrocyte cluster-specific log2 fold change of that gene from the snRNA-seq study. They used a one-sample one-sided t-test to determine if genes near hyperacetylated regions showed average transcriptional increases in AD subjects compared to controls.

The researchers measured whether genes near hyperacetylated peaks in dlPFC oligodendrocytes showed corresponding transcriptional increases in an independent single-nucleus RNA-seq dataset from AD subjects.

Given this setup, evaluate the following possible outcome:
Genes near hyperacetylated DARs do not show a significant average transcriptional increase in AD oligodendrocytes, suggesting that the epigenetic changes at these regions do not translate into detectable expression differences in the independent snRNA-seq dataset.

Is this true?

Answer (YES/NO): NO